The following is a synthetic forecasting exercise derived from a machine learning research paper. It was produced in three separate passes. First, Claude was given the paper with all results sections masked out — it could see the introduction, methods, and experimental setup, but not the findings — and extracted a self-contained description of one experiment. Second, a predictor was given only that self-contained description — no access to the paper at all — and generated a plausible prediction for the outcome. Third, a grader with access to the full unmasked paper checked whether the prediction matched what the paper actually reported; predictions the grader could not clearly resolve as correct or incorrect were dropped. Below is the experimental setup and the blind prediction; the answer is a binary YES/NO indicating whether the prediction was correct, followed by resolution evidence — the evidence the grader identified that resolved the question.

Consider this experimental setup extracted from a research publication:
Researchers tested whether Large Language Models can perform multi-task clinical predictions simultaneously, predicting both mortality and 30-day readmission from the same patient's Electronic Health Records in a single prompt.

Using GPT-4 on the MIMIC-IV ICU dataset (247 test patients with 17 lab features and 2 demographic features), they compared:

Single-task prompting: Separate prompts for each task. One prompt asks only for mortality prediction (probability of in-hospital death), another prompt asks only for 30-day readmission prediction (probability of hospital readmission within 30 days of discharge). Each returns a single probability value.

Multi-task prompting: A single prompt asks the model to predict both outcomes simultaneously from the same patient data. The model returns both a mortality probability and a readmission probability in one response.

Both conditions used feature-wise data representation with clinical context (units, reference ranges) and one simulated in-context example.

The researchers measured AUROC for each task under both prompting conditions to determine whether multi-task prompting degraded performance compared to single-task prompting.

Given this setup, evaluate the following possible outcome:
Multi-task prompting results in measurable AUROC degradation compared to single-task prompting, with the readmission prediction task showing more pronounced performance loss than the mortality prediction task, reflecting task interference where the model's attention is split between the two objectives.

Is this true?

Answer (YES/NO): YES